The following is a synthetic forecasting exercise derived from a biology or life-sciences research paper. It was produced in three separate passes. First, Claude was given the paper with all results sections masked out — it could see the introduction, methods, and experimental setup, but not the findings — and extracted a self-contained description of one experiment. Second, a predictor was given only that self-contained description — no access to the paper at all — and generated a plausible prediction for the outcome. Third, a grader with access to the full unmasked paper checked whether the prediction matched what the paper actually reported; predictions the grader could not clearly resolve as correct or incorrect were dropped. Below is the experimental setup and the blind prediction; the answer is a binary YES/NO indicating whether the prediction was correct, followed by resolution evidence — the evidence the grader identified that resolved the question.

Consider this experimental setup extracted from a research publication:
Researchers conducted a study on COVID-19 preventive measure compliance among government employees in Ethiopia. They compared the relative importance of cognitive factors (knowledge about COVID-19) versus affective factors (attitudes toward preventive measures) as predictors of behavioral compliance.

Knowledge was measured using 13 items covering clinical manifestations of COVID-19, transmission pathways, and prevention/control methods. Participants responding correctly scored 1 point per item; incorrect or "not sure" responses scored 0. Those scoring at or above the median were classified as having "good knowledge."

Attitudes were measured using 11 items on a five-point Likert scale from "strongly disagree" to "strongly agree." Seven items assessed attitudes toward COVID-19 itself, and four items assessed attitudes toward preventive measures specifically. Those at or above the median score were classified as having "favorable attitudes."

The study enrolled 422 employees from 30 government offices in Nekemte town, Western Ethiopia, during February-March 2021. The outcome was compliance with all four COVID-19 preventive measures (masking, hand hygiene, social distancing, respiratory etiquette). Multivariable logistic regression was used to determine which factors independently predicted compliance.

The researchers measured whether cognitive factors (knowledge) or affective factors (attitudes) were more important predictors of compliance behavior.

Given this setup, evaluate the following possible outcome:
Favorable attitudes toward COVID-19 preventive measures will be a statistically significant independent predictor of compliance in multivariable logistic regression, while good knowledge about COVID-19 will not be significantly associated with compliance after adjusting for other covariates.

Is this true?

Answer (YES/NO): YES